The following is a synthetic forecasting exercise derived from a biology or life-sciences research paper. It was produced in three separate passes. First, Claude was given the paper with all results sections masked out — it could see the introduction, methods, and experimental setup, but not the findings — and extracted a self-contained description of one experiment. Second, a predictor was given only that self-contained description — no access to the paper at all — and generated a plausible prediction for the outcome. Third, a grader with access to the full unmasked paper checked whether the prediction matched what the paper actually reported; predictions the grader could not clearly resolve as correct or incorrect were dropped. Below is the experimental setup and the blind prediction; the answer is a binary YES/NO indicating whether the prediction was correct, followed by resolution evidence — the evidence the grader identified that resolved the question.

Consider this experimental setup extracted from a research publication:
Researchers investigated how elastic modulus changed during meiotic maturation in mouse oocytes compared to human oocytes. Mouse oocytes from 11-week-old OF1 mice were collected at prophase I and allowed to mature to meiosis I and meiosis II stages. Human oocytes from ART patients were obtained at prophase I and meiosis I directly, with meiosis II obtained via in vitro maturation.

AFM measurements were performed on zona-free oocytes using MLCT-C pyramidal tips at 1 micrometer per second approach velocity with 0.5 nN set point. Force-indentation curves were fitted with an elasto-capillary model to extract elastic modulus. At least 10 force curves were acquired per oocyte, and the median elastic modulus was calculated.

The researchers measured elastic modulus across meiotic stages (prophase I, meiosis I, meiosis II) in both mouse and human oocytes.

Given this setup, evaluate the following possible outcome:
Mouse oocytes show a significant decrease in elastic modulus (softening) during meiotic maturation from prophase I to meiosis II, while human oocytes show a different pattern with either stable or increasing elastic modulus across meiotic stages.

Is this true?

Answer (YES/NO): YES